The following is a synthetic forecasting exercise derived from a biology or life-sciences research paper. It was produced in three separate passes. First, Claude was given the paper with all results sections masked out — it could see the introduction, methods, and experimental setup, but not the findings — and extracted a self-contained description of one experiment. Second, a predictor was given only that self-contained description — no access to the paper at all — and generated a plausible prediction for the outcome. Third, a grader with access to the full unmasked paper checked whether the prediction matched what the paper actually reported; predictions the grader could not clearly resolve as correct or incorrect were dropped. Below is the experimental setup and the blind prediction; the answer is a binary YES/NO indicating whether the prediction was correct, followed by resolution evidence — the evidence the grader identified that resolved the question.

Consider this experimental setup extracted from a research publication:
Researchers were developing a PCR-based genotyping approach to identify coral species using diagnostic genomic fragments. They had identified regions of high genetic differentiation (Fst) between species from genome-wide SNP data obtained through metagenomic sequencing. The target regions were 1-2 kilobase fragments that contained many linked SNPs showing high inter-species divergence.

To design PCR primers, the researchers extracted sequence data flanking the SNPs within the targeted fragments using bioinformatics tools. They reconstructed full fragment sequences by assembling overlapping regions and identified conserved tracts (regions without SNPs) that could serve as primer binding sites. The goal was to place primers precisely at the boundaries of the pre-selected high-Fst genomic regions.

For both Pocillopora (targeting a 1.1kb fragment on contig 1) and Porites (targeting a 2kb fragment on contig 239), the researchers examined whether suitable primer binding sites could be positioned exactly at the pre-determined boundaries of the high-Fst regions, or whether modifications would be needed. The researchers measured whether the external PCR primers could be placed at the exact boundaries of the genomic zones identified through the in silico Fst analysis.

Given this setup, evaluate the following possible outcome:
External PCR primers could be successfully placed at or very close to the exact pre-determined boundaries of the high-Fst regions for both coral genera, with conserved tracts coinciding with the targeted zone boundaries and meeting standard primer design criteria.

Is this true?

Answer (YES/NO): NO